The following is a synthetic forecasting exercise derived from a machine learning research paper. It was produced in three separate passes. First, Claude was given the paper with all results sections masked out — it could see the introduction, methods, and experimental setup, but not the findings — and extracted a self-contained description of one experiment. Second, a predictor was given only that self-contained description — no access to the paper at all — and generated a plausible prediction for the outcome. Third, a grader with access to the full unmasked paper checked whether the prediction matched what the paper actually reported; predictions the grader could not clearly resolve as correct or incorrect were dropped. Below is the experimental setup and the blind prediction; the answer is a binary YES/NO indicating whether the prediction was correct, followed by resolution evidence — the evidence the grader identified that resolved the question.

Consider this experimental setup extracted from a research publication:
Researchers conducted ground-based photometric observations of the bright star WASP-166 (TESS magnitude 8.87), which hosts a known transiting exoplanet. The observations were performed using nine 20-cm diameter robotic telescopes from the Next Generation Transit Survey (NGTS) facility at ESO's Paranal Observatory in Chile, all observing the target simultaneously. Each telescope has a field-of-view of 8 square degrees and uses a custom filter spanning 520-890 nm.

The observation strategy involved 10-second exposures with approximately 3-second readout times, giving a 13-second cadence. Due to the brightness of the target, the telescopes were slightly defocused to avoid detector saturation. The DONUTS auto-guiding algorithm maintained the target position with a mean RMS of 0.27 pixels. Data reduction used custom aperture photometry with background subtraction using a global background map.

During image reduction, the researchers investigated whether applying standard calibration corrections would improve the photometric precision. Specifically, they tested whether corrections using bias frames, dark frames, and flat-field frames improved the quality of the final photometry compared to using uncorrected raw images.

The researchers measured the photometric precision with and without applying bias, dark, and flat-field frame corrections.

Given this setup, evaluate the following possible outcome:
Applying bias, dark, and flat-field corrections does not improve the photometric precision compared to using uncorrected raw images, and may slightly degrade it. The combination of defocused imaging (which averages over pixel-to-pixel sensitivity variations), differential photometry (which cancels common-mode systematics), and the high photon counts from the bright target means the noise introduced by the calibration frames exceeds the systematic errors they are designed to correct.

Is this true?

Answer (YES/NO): YES